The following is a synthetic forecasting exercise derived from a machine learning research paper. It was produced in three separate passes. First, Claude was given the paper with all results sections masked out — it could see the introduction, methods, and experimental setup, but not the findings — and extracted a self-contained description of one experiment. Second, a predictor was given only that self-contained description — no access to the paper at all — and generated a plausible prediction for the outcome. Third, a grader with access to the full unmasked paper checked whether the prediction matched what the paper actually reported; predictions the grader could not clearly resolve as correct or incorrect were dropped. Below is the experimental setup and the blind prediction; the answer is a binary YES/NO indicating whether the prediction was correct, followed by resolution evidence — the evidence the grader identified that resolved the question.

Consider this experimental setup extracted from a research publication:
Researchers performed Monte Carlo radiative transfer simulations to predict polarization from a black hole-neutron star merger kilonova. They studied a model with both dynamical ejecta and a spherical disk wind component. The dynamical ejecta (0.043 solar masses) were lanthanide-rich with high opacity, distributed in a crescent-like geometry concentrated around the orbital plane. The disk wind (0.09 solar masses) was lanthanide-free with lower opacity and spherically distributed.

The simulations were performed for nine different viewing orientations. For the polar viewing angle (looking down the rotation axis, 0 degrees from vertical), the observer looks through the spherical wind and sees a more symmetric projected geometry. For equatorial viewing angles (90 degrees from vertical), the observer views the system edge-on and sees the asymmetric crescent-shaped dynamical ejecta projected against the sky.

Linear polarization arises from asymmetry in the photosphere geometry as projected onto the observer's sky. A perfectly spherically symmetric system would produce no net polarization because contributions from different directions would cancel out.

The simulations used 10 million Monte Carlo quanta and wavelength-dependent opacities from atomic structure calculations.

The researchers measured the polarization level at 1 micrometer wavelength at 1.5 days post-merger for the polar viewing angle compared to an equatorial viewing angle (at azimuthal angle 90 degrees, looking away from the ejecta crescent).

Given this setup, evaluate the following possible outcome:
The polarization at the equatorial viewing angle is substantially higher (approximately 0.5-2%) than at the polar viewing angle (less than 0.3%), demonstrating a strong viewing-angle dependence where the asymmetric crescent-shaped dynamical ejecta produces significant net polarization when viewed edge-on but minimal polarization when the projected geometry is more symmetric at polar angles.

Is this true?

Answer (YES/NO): NO